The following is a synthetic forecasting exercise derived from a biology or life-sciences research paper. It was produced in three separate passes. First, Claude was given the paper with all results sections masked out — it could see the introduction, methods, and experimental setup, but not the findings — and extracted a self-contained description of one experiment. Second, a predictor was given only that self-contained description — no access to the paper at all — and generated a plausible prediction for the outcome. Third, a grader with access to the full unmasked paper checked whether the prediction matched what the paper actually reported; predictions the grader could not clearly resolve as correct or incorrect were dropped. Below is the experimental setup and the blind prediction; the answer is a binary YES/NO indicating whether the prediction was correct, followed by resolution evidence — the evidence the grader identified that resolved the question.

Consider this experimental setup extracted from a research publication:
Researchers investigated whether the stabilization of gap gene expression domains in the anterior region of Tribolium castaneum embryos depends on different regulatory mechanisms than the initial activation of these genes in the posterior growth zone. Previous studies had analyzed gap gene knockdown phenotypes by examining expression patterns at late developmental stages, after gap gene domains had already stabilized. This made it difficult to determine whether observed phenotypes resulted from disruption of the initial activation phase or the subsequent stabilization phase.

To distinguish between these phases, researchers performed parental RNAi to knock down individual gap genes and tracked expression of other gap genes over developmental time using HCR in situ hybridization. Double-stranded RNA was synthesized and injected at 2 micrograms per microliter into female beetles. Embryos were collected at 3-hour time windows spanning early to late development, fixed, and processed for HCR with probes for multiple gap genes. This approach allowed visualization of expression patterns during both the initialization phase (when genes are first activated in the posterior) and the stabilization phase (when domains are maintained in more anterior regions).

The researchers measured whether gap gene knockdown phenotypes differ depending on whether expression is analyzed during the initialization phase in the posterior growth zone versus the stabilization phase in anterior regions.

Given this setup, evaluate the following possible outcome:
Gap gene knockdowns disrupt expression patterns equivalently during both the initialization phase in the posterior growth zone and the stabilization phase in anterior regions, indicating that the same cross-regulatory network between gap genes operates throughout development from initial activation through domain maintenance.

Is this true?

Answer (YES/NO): NO